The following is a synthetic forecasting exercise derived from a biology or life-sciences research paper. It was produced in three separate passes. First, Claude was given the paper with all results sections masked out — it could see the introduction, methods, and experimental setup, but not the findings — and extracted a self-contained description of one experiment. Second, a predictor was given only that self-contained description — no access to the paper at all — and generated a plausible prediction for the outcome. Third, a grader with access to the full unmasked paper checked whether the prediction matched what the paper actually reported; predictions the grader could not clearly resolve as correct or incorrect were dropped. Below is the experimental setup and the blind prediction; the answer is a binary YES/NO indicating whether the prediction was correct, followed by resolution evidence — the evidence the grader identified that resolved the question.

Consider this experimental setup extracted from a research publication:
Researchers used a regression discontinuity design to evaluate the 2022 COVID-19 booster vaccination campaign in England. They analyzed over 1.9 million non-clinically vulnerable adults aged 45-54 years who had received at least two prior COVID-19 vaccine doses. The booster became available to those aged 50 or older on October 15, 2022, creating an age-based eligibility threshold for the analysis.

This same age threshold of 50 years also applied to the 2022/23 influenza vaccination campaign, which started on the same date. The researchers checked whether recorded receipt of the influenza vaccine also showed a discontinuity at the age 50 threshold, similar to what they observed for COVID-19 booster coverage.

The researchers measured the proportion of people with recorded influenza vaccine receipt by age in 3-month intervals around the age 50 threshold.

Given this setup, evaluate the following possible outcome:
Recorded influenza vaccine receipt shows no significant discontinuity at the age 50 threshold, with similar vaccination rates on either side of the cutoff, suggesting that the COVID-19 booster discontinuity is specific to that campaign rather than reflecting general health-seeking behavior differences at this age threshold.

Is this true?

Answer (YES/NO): NO